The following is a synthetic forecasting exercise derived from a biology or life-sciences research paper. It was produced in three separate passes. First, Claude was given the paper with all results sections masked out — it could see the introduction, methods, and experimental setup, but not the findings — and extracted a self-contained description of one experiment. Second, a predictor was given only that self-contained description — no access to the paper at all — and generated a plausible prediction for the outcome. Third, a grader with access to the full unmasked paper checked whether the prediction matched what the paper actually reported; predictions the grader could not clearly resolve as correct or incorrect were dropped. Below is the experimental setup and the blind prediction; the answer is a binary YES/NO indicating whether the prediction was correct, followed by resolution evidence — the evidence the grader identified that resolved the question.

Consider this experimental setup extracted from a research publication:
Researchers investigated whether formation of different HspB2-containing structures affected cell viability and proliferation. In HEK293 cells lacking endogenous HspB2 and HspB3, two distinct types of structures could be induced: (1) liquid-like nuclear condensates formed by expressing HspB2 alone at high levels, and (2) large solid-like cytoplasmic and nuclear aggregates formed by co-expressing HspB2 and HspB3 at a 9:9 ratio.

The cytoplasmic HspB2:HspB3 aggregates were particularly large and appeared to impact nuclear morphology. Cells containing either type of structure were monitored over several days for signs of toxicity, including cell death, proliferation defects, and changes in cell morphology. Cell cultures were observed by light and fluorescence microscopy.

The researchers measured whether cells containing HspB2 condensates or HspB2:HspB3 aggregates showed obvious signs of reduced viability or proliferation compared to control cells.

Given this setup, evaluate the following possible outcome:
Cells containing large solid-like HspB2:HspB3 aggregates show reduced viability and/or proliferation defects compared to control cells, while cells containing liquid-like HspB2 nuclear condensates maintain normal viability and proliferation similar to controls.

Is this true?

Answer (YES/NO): NO